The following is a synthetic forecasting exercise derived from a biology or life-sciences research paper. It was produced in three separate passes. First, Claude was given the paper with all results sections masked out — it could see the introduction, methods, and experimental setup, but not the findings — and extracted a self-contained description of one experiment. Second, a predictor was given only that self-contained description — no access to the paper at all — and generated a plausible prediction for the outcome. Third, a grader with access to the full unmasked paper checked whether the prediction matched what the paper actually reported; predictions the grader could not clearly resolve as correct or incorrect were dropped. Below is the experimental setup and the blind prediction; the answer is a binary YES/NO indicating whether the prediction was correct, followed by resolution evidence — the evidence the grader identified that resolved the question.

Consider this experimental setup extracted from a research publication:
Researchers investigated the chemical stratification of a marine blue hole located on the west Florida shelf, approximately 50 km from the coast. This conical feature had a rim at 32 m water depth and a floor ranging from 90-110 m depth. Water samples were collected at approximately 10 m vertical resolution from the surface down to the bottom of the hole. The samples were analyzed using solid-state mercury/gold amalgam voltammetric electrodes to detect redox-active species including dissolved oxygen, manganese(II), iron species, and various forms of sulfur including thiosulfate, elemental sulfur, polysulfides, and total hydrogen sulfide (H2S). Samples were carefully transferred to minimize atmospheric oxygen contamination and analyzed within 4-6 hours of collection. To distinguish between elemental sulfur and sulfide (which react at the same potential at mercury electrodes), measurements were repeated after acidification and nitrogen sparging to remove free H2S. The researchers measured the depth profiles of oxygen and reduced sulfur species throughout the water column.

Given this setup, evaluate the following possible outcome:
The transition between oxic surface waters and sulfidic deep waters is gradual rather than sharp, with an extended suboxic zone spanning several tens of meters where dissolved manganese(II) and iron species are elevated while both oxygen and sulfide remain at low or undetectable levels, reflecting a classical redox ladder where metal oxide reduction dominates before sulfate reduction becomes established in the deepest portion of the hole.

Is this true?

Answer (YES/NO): NO